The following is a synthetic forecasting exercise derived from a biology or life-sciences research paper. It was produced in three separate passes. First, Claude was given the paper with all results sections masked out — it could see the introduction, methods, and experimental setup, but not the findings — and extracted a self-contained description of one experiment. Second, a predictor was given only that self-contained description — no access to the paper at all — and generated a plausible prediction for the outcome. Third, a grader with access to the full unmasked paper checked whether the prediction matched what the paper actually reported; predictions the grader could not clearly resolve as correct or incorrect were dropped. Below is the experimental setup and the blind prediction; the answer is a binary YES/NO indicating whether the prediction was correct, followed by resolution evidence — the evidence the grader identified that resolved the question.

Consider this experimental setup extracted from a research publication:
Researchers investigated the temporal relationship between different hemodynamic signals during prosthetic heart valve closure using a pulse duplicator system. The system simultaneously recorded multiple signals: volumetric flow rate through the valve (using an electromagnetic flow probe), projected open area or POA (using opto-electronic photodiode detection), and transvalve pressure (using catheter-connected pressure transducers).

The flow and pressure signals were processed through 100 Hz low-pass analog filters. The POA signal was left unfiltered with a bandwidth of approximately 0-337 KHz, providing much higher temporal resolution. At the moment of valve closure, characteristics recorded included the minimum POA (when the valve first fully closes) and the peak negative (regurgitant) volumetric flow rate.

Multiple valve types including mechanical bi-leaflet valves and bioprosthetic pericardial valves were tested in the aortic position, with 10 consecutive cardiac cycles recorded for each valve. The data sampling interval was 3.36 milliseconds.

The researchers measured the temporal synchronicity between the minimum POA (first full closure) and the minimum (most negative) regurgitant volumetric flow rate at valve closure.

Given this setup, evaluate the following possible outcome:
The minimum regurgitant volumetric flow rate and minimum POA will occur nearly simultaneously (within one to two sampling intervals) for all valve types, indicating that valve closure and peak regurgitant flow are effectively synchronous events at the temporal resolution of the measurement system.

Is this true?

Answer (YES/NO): YES